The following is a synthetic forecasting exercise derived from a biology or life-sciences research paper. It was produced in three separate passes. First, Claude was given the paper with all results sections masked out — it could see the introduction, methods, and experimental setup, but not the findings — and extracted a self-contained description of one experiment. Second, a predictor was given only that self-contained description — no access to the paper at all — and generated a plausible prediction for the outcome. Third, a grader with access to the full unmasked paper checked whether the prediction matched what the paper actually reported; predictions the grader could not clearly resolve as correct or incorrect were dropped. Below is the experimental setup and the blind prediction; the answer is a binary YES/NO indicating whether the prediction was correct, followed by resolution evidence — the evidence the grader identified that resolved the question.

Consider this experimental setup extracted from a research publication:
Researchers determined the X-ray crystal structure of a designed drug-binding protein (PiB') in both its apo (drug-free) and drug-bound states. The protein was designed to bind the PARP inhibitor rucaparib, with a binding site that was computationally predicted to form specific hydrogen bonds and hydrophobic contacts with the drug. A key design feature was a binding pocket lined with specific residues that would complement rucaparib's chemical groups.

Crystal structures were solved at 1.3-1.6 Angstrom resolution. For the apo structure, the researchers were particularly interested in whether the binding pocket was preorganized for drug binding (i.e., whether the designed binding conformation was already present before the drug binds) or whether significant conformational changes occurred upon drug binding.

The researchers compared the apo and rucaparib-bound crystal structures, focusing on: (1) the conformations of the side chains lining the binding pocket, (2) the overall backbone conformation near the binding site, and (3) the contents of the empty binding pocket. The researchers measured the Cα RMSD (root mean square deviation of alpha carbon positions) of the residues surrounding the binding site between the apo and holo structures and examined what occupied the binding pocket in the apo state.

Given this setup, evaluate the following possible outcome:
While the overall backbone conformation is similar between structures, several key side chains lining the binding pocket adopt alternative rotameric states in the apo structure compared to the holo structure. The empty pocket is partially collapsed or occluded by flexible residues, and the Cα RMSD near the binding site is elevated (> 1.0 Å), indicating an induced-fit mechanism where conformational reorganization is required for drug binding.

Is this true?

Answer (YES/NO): NO